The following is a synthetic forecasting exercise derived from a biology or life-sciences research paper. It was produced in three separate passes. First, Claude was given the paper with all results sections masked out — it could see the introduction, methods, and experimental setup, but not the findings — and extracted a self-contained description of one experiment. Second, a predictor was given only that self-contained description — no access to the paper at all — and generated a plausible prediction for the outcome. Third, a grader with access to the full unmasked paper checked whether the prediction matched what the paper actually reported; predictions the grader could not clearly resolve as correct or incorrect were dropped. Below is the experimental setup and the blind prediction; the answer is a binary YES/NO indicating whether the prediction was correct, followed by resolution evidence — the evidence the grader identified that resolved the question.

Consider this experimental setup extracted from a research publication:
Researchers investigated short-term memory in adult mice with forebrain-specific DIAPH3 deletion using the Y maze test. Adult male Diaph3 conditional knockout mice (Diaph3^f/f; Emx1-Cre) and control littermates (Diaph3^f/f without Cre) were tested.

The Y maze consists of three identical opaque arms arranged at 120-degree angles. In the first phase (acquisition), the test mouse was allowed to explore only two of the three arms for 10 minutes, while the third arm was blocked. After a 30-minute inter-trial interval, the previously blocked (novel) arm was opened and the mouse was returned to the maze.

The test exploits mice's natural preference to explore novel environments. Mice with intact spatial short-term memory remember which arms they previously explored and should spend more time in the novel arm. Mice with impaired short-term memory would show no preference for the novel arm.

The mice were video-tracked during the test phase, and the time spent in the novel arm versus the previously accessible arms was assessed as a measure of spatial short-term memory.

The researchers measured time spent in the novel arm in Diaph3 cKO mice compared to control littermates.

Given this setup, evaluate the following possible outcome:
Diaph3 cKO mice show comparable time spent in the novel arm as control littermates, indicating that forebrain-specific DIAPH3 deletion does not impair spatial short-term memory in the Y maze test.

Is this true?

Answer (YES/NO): YES